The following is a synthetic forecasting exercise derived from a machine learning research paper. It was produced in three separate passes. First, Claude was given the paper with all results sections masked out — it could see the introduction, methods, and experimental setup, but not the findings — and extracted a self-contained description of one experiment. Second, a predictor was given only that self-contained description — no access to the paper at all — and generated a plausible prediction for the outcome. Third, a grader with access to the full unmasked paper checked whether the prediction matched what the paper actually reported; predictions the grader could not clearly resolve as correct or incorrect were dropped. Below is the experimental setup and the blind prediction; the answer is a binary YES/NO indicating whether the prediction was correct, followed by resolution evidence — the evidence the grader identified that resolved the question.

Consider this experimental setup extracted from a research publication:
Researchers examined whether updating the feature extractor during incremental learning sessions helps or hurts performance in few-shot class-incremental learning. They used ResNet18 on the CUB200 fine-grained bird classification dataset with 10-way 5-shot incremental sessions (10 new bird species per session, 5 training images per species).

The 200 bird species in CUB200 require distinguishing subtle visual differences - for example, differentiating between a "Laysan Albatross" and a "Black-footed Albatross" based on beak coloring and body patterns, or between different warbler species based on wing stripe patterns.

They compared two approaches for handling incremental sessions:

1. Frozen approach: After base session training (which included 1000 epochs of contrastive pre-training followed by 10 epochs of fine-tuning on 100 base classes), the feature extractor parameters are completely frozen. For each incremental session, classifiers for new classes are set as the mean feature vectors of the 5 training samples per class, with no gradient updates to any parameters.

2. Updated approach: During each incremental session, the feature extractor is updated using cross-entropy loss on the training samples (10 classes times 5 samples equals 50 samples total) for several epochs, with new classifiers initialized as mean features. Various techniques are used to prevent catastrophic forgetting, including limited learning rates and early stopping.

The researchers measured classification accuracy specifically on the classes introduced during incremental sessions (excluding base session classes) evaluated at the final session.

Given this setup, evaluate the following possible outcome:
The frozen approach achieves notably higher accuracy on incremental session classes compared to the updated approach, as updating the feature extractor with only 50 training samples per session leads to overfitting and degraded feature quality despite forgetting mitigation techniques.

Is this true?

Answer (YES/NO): YES